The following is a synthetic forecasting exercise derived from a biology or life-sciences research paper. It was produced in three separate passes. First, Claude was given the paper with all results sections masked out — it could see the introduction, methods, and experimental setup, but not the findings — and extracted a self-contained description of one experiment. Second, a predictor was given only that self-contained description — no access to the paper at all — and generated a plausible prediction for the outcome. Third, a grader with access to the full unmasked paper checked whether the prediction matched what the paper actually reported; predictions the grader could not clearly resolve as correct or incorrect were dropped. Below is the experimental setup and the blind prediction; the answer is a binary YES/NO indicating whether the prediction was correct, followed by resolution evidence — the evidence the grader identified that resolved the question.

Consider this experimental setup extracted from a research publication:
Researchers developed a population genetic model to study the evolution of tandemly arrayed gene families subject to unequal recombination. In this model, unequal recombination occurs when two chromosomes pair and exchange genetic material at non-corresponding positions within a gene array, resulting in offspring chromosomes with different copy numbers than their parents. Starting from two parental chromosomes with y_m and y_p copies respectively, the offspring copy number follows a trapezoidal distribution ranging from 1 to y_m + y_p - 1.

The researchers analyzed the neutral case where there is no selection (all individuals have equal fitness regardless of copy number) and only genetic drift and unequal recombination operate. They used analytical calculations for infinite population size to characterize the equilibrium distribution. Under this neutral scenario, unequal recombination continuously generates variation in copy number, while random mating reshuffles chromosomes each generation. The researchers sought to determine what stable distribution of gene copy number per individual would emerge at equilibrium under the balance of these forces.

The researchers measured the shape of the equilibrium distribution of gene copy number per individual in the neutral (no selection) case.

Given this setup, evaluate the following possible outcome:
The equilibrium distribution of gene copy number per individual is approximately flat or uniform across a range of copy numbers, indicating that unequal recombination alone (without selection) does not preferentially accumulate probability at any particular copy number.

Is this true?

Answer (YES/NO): NO